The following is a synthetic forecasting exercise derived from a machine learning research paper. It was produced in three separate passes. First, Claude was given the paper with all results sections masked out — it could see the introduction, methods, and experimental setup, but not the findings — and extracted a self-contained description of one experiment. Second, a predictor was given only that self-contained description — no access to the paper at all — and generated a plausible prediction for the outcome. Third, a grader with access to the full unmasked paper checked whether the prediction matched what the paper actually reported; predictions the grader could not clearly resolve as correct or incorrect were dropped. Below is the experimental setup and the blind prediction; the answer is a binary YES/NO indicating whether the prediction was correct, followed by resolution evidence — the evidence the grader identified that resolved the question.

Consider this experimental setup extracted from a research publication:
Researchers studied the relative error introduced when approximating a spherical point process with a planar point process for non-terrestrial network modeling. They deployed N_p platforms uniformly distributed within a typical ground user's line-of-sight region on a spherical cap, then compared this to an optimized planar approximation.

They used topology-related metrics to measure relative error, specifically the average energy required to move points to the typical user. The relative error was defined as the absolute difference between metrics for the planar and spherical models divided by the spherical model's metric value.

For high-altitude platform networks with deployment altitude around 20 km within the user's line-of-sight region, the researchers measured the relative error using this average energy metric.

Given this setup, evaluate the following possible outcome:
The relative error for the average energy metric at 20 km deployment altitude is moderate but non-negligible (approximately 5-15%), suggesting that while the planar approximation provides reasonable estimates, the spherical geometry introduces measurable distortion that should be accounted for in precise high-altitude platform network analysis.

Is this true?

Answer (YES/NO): NO